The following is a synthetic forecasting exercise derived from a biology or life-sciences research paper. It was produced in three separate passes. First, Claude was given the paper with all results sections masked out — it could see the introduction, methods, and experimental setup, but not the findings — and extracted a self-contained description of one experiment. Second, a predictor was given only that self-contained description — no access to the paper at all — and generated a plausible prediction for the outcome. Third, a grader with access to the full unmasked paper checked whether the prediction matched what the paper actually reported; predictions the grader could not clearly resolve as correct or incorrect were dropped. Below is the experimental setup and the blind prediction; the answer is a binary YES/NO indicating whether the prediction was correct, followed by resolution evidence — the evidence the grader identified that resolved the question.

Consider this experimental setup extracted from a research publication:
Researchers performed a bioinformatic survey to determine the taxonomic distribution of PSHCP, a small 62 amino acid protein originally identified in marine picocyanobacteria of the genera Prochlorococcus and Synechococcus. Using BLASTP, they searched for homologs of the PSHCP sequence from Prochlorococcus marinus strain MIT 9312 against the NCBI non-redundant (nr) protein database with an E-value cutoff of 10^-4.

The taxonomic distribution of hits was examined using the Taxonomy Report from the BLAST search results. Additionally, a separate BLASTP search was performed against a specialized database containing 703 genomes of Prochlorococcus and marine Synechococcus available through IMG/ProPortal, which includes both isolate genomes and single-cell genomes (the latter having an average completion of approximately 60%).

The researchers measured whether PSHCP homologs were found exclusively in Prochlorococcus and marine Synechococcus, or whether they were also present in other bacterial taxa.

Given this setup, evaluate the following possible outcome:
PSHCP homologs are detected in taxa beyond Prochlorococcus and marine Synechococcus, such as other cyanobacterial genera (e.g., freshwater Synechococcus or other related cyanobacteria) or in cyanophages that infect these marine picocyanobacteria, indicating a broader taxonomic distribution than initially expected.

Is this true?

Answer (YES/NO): YES